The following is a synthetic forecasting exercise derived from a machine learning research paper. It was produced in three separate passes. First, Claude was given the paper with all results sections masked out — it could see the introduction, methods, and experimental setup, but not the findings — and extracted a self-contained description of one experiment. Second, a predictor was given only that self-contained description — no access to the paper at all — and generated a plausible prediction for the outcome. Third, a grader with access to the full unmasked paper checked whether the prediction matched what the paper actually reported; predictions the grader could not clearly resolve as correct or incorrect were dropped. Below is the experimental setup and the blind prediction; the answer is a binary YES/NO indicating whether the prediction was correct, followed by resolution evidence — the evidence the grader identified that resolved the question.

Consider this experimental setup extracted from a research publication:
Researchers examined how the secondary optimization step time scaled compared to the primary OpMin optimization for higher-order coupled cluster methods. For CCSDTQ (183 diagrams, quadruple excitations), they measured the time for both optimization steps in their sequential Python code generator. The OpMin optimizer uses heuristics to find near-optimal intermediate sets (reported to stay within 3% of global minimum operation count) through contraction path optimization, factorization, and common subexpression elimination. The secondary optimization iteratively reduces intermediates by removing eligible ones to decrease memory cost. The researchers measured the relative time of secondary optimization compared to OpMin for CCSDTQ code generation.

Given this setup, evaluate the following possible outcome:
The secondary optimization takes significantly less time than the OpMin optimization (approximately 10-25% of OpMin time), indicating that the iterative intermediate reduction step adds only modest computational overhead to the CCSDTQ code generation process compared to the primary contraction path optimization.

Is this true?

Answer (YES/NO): YES